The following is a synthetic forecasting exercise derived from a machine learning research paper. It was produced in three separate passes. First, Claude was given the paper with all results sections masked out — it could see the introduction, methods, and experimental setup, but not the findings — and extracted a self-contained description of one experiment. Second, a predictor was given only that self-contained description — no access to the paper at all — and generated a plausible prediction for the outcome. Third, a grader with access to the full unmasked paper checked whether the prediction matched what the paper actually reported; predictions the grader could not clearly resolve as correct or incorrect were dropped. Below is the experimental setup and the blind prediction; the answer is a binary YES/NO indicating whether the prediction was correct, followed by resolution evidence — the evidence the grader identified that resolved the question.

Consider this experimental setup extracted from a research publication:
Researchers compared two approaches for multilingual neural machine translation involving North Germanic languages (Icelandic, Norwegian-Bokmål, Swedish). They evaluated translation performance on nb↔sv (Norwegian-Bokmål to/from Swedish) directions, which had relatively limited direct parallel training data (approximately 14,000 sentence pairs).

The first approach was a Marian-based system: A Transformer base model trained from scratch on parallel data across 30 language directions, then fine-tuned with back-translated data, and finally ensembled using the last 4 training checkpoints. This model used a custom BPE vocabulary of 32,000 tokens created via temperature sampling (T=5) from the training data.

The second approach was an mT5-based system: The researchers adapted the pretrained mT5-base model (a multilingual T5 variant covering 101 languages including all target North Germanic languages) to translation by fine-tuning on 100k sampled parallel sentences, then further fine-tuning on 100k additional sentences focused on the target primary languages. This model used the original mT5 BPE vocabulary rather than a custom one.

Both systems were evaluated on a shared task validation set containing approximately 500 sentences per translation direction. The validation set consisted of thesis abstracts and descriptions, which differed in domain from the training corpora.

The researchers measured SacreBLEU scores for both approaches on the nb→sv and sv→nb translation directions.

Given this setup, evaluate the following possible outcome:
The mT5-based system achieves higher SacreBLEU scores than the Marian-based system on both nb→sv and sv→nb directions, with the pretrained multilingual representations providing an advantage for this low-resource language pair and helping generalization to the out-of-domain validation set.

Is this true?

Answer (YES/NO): NO